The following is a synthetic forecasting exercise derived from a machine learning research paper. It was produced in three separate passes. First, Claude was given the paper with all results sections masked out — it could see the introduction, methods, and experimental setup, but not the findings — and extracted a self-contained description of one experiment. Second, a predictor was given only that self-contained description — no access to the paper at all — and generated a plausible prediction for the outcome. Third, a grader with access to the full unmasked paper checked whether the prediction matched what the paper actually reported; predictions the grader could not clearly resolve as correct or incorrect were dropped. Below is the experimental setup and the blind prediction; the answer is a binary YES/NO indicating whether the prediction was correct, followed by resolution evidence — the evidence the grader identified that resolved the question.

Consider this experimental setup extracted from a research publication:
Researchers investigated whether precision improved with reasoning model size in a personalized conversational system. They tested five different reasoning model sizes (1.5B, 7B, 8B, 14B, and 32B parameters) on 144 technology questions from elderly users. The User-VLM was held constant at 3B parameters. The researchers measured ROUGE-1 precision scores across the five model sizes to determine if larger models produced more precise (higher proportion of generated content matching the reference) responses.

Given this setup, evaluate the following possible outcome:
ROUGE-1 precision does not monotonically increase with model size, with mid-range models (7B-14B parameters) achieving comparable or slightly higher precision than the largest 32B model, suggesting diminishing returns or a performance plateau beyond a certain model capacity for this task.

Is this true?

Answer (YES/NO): YES